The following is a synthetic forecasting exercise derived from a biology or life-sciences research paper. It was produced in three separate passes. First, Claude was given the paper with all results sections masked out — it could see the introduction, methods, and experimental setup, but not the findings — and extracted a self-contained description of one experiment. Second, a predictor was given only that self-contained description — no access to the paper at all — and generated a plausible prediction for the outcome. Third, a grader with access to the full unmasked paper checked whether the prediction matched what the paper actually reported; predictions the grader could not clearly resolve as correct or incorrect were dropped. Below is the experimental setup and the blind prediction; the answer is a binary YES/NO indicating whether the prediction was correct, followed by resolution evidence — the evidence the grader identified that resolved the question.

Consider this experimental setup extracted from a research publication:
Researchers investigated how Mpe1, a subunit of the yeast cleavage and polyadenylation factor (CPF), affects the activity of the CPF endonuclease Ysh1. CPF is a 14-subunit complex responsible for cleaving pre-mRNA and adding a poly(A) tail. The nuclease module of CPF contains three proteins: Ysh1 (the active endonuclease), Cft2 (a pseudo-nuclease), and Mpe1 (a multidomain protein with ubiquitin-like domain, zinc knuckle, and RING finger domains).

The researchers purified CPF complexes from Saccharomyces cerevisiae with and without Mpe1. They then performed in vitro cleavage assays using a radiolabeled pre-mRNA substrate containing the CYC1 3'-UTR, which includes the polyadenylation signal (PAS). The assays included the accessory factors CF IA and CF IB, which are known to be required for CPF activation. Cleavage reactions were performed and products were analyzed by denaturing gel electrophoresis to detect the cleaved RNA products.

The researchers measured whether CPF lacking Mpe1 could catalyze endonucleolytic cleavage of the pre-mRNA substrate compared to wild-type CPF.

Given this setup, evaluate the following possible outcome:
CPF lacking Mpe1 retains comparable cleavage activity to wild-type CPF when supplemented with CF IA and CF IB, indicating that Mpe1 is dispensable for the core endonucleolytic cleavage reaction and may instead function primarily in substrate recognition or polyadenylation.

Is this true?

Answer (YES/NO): NO